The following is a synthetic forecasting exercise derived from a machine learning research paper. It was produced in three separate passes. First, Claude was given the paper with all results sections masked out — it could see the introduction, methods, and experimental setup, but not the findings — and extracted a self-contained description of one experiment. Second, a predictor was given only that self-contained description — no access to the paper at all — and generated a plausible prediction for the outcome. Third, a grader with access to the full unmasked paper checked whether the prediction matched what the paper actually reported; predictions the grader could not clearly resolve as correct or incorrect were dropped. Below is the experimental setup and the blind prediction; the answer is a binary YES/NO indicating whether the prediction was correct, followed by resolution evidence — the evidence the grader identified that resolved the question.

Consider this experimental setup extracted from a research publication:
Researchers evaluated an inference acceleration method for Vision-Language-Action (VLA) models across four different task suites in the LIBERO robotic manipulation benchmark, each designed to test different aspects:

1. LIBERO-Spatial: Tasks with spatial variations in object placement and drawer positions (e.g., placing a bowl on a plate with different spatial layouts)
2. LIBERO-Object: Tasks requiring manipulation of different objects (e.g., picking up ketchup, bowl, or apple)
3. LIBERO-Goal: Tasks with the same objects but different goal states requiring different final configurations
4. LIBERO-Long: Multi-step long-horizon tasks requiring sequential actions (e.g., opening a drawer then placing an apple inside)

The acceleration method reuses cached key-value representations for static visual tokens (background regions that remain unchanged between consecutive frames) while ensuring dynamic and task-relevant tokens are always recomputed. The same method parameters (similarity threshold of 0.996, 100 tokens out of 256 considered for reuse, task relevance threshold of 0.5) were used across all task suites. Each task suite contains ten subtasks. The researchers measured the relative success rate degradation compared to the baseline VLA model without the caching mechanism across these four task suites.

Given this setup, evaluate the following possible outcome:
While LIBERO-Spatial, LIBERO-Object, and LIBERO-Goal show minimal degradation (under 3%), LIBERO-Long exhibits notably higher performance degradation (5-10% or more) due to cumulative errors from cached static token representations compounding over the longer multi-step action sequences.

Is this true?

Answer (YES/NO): NO